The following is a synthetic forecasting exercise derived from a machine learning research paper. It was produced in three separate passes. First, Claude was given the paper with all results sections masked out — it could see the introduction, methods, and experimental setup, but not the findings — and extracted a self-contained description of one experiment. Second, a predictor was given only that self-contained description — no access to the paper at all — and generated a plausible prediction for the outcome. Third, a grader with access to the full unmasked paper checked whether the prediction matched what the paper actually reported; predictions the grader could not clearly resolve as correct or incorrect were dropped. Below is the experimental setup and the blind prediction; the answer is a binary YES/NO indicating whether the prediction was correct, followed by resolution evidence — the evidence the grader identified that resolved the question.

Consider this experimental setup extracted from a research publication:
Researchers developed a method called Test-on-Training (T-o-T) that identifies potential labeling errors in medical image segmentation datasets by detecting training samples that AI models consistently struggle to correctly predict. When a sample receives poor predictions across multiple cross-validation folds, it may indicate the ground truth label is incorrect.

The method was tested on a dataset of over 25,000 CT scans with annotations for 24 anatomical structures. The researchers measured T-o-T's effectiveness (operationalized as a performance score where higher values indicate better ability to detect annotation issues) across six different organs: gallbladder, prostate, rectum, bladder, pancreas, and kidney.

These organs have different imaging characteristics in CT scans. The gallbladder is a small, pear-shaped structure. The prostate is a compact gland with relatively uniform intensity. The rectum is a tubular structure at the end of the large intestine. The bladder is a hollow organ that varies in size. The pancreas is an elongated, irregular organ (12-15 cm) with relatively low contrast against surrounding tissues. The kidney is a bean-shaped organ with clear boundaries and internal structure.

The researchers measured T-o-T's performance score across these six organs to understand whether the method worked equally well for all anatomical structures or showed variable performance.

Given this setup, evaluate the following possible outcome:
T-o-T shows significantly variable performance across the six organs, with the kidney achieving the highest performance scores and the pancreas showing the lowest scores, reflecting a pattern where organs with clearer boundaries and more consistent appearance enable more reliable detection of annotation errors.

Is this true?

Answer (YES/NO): NO